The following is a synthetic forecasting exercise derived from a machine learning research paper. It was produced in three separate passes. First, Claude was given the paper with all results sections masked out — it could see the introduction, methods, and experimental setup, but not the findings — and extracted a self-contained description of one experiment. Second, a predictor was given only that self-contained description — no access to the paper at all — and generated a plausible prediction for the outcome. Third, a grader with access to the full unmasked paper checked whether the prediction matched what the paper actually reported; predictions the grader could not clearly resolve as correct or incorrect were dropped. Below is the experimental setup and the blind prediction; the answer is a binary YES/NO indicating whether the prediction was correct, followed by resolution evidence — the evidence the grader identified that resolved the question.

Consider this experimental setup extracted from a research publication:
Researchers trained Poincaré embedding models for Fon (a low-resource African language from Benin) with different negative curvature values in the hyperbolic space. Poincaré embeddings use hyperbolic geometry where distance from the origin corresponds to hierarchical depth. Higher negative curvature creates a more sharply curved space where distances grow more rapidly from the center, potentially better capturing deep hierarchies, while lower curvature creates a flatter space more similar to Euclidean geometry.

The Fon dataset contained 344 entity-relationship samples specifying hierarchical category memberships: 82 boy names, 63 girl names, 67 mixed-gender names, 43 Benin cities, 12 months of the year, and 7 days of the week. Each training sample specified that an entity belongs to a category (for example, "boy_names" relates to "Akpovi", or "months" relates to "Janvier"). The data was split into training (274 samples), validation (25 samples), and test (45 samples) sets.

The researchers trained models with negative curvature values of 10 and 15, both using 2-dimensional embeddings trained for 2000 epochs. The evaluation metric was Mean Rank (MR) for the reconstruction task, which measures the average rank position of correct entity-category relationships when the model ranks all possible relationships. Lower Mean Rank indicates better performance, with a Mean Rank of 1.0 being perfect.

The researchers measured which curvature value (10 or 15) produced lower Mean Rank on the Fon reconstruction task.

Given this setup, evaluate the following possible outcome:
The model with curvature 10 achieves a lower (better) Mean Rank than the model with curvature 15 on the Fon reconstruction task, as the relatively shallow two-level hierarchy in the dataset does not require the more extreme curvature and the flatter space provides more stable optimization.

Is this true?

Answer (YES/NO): NO